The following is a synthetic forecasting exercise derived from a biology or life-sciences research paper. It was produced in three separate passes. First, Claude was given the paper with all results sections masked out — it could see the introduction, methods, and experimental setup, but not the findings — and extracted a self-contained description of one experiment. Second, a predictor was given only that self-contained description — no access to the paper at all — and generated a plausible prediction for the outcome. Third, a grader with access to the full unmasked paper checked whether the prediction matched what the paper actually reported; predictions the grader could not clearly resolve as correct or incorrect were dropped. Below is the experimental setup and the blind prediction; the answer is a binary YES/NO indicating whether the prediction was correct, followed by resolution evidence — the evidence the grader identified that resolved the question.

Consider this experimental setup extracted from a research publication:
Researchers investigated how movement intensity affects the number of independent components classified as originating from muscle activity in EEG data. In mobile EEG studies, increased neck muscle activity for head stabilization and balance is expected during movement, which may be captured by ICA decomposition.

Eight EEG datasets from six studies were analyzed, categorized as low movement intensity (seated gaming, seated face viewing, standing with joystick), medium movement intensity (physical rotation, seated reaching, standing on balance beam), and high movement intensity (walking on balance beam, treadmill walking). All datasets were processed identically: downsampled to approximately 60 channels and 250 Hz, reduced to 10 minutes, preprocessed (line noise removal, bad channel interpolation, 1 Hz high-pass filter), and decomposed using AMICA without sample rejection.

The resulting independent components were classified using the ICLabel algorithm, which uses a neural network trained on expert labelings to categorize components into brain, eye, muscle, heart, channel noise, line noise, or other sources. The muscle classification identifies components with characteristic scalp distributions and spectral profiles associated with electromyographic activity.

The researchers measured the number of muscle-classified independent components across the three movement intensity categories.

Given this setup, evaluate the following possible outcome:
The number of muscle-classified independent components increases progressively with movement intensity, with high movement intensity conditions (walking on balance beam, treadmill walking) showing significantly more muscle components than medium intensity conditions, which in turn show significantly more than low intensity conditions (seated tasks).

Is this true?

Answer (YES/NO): NO